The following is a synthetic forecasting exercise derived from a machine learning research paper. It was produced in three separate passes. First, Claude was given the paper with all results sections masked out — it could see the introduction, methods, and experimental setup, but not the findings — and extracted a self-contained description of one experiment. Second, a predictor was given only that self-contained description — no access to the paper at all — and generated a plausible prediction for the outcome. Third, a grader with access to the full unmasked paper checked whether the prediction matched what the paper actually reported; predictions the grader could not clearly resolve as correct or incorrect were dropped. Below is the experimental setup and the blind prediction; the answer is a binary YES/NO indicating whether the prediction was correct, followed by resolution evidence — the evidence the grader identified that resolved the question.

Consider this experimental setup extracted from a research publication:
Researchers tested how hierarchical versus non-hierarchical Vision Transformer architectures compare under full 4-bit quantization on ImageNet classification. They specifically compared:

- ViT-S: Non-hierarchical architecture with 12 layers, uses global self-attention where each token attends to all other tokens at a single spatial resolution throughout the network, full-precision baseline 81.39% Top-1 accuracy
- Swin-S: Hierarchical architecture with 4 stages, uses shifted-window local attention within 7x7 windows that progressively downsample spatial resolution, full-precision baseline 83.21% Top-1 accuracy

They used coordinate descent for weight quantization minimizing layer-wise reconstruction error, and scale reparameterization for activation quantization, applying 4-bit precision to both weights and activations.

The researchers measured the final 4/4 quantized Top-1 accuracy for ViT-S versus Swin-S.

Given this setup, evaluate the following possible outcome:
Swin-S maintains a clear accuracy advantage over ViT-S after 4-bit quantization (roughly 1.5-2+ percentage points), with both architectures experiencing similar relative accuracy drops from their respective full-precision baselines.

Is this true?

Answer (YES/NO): NO